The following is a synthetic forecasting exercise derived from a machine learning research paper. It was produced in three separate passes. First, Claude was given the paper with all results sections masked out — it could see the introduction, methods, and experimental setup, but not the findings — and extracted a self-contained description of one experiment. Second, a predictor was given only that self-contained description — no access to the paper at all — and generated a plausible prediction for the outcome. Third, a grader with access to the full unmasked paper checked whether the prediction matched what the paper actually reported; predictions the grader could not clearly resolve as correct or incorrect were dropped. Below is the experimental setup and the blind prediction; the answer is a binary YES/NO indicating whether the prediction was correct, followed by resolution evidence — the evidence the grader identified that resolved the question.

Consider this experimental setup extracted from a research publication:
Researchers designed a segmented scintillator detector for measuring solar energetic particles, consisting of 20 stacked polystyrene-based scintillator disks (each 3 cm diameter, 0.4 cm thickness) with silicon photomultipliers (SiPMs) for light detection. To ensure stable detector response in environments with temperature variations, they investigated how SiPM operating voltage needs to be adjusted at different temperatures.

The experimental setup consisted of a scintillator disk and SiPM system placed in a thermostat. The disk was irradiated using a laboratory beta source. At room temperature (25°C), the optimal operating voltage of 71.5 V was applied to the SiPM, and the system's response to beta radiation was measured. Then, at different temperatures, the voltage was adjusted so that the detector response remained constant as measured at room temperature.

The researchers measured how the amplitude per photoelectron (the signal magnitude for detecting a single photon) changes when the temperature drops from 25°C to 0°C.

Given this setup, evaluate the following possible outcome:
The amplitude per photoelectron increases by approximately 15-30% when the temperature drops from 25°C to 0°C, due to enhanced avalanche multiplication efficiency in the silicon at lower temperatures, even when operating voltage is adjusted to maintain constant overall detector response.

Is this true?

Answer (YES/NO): NO